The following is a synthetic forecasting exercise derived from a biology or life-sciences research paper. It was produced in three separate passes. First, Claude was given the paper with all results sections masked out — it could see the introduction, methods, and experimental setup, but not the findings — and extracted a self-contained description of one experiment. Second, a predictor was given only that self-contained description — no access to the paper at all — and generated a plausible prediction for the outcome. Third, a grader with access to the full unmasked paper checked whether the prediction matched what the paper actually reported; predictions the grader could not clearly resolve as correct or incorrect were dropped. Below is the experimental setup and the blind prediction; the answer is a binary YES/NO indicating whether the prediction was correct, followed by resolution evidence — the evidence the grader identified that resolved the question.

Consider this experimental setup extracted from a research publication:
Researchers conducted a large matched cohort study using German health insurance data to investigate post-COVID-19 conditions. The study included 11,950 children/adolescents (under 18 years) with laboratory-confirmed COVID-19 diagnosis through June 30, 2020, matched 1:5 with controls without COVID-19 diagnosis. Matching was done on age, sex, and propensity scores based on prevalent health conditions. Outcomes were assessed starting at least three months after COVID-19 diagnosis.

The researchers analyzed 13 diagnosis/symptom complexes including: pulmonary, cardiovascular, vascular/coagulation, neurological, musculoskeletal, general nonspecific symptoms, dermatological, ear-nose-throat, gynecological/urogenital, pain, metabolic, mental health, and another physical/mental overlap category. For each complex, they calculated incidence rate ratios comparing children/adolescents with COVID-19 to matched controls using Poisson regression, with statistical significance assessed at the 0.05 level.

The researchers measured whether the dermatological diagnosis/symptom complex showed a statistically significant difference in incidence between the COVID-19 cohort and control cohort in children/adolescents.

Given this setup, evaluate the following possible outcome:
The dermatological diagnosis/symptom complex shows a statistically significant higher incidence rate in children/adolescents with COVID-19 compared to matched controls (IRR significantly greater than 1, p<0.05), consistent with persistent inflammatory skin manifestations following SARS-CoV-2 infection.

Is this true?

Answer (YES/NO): NO